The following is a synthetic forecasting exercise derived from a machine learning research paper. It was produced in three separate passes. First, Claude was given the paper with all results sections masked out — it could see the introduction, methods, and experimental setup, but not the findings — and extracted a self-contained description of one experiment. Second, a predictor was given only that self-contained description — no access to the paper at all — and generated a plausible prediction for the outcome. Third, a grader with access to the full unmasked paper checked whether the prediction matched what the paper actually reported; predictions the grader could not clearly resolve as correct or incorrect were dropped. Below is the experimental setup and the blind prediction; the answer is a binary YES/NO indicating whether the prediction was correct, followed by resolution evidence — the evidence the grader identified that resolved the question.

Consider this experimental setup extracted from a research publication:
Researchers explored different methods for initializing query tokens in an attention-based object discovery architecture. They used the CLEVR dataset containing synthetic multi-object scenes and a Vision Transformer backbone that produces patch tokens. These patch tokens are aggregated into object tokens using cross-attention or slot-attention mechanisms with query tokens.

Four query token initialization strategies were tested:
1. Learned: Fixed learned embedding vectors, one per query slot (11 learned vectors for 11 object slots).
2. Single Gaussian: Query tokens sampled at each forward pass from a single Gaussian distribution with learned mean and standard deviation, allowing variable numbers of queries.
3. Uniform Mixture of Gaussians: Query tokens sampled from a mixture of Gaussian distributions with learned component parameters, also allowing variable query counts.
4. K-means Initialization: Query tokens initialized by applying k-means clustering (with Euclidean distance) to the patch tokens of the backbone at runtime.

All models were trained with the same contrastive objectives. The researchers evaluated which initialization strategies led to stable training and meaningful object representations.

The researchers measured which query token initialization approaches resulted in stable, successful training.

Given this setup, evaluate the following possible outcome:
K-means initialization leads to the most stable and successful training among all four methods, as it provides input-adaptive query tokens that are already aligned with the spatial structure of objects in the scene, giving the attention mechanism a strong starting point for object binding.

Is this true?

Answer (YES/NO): NO